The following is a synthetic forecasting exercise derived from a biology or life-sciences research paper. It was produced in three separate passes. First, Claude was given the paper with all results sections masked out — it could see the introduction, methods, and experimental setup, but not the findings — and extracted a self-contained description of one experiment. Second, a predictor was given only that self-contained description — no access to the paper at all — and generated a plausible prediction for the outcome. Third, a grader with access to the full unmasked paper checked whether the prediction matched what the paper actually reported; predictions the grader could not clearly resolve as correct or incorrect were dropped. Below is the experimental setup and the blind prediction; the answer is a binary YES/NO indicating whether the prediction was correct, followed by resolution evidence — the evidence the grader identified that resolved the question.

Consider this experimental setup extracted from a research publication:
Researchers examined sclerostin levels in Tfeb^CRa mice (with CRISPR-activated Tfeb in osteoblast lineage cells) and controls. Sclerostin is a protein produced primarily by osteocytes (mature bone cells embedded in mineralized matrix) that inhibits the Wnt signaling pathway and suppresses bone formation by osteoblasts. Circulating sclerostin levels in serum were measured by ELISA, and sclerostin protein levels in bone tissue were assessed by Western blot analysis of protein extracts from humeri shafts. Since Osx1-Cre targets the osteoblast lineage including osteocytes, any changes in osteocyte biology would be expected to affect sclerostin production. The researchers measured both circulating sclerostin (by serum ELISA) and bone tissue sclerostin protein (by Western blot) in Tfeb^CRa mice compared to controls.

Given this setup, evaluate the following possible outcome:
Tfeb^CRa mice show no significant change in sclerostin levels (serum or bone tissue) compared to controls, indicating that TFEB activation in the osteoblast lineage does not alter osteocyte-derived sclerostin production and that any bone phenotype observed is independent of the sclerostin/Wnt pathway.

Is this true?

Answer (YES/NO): YES